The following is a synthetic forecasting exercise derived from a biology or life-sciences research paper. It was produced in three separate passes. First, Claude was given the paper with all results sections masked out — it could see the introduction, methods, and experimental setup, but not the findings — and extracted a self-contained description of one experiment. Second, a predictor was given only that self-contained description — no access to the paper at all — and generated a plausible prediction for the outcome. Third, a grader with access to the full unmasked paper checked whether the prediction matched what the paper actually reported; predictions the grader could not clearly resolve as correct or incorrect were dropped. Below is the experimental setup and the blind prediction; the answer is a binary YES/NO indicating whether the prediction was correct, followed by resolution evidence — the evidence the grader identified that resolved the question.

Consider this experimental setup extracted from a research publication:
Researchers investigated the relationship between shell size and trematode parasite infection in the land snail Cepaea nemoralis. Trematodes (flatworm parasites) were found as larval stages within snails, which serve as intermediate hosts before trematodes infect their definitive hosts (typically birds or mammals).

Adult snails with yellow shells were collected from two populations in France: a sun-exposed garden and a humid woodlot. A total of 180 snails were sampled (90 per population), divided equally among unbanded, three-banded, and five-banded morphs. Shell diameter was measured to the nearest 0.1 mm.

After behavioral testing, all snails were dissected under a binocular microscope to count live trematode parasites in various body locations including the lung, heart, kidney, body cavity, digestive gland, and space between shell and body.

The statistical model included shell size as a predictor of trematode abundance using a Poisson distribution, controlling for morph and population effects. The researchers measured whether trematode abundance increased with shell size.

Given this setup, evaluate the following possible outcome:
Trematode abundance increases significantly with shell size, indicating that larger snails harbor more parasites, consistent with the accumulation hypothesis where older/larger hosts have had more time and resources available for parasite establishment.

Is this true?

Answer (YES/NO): NO